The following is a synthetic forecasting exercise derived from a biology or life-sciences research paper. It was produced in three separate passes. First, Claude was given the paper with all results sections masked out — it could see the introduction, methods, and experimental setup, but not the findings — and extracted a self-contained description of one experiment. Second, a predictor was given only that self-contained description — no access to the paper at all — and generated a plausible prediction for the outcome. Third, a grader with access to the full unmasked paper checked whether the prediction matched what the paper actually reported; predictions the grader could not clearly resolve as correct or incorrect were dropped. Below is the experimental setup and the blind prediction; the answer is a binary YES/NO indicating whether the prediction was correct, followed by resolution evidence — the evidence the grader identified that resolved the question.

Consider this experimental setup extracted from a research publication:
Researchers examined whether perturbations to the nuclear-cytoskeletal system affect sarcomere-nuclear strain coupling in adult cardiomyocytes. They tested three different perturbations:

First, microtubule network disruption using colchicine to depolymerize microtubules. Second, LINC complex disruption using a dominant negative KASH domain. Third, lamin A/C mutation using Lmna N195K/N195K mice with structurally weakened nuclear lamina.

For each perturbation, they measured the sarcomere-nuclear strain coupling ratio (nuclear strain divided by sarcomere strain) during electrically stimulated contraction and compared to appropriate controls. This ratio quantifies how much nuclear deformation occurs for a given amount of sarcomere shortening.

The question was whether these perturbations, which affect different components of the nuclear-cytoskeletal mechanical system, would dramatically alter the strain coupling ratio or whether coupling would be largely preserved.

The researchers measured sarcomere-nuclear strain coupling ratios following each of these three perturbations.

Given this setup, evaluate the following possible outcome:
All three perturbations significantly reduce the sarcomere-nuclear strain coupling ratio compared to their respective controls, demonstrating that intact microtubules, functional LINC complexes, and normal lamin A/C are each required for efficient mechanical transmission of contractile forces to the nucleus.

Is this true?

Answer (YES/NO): NO